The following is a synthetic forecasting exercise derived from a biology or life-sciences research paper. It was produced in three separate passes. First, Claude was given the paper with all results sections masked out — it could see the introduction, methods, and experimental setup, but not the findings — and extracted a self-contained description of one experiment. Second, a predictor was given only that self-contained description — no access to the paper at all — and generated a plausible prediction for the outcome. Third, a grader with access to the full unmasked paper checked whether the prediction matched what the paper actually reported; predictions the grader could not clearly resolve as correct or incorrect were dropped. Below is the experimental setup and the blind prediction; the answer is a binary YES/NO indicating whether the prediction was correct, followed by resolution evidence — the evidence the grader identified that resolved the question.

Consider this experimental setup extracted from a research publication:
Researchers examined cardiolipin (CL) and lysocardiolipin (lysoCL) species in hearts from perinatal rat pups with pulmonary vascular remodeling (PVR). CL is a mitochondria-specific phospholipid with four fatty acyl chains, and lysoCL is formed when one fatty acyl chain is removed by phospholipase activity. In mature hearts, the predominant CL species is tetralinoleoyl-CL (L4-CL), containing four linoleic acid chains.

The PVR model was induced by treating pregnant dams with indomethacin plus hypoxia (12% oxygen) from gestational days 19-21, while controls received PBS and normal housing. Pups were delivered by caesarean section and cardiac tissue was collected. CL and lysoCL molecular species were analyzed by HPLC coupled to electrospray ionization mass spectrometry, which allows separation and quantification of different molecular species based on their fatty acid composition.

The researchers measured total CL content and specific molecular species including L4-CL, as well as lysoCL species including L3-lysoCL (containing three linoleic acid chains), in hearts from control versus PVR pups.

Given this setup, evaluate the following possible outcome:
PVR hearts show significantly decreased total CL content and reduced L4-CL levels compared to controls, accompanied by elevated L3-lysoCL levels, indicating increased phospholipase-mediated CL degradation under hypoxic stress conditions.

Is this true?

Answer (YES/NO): NO